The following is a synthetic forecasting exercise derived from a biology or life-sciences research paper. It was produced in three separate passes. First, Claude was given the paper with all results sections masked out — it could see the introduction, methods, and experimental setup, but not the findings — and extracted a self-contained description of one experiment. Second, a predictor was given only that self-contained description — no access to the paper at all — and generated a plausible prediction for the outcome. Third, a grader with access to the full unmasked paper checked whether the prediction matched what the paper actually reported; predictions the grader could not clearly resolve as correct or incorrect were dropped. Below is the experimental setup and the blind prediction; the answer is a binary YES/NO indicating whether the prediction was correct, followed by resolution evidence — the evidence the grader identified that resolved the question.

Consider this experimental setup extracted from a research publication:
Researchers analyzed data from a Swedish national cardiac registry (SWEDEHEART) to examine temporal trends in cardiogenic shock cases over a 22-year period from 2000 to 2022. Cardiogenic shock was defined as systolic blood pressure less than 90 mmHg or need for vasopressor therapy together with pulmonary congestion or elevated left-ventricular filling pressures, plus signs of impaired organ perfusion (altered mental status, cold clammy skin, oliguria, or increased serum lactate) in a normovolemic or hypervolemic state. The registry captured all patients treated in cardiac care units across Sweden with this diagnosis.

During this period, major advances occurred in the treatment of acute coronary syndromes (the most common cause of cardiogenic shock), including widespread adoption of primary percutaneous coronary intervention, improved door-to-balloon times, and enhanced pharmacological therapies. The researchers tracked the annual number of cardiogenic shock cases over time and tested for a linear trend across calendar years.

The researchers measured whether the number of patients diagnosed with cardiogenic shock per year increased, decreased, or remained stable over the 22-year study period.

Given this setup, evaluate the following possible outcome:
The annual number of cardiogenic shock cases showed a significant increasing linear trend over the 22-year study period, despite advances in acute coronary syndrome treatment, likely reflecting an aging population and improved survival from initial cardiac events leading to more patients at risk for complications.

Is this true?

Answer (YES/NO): NO